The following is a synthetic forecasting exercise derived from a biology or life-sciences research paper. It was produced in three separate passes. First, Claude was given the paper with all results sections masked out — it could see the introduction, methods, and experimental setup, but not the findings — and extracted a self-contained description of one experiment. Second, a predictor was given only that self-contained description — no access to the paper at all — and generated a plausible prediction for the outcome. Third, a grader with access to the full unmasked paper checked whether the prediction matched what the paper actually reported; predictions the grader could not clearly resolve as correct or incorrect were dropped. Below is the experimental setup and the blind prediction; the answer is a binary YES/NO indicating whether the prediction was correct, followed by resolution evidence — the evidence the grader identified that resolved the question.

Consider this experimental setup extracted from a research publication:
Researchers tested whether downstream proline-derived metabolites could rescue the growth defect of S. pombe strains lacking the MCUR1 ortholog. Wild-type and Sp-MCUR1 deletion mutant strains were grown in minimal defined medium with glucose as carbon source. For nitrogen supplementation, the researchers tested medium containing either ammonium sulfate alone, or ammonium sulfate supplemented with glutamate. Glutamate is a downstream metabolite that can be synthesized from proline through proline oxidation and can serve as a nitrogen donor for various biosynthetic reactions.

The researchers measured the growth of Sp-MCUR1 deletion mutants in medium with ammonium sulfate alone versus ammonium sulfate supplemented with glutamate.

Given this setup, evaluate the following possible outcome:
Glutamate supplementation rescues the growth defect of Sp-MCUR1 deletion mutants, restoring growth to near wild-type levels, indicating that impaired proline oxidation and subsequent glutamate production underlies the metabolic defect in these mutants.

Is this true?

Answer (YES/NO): YES